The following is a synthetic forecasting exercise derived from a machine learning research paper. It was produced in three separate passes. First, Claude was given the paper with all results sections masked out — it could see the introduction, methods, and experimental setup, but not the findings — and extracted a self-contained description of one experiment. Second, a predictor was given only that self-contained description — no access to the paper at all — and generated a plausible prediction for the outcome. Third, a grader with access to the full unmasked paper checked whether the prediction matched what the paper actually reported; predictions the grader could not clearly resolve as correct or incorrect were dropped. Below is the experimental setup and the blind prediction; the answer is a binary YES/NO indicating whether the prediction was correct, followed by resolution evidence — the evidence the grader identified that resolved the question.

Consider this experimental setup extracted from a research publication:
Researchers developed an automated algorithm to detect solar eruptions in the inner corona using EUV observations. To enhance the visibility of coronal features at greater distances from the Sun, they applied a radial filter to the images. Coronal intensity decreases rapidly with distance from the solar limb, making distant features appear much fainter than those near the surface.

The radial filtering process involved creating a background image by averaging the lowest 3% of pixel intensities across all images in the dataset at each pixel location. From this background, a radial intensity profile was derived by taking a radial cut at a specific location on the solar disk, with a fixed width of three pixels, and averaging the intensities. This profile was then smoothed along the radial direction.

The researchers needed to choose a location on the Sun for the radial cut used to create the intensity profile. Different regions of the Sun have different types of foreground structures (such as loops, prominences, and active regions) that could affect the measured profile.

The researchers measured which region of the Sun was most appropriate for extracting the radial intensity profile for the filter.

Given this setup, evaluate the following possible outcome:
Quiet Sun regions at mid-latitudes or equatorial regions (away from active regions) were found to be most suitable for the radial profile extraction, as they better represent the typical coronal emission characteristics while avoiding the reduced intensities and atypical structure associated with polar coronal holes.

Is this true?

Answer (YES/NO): NO